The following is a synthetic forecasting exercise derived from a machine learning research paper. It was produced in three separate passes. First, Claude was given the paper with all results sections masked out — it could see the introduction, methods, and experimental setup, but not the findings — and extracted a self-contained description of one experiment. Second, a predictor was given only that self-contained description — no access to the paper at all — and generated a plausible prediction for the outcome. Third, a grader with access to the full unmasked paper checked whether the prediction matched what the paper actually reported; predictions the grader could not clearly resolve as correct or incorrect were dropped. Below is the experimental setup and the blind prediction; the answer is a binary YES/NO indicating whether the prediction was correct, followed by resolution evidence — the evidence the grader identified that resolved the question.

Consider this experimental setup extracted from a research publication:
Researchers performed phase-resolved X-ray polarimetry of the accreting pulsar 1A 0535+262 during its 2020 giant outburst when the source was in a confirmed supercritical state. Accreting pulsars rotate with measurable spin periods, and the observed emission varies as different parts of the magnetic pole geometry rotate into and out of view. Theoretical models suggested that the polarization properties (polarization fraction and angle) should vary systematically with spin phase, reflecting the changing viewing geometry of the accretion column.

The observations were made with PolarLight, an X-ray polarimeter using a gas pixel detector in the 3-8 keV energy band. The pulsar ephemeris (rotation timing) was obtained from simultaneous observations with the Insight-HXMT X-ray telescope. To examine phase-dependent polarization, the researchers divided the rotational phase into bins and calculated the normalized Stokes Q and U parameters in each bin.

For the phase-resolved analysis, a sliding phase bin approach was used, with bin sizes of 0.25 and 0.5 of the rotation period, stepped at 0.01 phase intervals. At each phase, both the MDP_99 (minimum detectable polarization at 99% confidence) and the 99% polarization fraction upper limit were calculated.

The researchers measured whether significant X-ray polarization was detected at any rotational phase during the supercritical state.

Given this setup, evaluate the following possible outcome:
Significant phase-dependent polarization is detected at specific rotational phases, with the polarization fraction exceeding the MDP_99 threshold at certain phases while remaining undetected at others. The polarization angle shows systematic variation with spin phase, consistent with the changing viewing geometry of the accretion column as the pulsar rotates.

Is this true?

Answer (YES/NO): NO